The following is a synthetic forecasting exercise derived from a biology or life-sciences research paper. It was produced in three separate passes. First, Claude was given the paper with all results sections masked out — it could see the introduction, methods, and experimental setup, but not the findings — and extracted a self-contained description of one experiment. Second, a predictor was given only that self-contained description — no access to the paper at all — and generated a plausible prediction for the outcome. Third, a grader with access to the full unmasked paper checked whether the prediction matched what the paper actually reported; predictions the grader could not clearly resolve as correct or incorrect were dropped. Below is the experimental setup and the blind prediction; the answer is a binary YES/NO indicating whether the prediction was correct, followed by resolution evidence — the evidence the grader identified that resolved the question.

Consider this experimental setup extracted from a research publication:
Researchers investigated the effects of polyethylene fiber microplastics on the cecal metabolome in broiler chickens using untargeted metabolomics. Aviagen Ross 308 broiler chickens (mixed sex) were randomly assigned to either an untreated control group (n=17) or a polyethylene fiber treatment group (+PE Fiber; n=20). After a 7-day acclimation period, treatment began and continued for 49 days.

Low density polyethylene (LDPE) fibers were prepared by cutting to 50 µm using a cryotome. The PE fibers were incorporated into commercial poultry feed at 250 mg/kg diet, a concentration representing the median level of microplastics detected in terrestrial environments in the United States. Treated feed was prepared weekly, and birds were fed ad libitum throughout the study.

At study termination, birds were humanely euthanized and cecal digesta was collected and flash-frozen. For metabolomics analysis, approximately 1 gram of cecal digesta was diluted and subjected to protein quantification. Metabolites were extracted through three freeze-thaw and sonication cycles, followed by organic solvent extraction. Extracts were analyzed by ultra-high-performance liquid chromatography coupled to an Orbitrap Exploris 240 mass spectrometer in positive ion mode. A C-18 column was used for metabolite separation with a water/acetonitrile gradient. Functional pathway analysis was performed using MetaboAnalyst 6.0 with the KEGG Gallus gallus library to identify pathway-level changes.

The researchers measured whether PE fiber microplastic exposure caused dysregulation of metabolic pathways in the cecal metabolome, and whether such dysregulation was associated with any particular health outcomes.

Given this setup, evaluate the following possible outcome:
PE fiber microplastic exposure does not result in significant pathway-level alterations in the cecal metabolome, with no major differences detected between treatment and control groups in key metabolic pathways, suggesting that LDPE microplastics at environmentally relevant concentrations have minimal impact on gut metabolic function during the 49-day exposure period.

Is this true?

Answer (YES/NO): NO